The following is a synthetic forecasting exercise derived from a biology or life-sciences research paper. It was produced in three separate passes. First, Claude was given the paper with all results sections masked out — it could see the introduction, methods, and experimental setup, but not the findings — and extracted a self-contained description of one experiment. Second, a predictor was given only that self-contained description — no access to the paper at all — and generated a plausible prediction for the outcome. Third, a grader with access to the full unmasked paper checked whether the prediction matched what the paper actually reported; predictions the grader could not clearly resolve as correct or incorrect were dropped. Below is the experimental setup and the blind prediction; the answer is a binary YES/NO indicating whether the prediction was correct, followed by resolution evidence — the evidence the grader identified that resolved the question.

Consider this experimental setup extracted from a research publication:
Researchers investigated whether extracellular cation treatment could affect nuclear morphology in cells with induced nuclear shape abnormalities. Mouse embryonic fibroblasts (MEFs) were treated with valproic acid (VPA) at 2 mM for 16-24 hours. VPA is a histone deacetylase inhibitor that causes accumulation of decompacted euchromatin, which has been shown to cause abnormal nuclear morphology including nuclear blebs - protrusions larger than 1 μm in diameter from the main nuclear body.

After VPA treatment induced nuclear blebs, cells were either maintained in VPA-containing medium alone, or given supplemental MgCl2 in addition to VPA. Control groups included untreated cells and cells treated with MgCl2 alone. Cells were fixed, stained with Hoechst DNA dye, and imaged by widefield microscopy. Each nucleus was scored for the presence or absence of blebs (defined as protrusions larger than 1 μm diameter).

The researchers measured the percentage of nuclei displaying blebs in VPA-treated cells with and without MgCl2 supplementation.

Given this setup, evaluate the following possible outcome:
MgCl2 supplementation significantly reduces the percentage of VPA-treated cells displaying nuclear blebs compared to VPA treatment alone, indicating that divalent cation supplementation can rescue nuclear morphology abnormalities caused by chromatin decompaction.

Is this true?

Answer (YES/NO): YES